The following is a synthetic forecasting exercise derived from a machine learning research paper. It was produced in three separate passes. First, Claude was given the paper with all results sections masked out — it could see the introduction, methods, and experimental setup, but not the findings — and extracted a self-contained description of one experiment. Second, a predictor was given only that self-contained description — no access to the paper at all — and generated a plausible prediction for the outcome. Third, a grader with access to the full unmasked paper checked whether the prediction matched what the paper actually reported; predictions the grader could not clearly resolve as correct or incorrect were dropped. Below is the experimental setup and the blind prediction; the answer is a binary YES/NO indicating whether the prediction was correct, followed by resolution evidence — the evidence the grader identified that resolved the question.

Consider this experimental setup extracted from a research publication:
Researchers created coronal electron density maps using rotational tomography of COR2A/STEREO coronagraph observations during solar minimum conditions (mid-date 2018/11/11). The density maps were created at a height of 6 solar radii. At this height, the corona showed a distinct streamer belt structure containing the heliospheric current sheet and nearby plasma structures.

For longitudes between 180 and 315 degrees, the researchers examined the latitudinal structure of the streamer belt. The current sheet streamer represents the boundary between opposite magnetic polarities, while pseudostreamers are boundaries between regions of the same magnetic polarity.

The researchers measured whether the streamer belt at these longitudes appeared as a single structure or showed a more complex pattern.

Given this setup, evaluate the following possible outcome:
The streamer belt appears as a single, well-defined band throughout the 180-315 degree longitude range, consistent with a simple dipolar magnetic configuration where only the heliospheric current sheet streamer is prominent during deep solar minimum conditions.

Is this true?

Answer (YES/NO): NO